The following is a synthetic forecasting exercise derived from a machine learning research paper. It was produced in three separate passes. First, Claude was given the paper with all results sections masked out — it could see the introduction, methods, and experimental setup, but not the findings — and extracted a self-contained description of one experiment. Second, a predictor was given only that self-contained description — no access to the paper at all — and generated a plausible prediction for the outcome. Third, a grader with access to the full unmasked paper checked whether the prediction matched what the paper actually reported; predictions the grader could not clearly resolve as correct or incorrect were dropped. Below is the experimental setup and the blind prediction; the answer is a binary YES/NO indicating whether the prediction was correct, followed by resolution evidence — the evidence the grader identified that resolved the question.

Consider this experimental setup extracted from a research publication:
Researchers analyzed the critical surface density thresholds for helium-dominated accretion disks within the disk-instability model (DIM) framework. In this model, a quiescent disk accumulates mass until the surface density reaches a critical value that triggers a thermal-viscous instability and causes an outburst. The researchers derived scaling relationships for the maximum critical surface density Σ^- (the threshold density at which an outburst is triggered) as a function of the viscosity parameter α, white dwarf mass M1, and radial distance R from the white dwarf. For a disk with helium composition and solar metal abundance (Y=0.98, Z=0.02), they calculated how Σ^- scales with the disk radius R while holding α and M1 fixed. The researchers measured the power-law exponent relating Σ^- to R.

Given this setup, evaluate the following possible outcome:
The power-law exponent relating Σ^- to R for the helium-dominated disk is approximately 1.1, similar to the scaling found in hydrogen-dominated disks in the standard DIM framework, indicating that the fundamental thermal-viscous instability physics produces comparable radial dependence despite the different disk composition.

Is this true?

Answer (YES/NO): YES